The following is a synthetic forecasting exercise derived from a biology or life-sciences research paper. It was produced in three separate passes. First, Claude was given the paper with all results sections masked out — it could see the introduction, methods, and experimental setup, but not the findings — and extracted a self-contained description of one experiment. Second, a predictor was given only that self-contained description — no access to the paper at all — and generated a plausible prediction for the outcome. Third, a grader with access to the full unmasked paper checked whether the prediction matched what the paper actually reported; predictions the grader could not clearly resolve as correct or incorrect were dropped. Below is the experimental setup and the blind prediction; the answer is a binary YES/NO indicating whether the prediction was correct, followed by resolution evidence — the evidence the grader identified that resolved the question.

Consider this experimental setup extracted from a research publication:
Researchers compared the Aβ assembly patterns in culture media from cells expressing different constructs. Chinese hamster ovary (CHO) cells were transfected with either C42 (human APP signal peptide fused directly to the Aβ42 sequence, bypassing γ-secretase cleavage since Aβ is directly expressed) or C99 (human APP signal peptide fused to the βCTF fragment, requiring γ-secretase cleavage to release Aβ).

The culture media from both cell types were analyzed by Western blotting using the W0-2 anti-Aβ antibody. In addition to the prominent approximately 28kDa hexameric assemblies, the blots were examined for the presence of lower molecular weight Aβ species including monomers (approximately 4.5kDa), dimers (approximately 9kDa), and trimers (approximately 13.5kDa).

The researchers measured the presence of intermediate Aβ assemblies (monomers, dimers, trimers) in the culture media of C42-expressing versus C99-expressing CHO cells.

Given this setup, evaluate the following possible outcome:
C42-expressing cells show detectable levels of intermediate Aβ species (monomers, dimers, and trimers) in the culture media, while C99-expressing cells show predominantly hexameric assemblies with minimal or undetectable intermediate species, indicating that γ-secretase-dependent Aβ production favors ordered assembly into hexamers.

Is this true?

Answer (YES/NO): NO